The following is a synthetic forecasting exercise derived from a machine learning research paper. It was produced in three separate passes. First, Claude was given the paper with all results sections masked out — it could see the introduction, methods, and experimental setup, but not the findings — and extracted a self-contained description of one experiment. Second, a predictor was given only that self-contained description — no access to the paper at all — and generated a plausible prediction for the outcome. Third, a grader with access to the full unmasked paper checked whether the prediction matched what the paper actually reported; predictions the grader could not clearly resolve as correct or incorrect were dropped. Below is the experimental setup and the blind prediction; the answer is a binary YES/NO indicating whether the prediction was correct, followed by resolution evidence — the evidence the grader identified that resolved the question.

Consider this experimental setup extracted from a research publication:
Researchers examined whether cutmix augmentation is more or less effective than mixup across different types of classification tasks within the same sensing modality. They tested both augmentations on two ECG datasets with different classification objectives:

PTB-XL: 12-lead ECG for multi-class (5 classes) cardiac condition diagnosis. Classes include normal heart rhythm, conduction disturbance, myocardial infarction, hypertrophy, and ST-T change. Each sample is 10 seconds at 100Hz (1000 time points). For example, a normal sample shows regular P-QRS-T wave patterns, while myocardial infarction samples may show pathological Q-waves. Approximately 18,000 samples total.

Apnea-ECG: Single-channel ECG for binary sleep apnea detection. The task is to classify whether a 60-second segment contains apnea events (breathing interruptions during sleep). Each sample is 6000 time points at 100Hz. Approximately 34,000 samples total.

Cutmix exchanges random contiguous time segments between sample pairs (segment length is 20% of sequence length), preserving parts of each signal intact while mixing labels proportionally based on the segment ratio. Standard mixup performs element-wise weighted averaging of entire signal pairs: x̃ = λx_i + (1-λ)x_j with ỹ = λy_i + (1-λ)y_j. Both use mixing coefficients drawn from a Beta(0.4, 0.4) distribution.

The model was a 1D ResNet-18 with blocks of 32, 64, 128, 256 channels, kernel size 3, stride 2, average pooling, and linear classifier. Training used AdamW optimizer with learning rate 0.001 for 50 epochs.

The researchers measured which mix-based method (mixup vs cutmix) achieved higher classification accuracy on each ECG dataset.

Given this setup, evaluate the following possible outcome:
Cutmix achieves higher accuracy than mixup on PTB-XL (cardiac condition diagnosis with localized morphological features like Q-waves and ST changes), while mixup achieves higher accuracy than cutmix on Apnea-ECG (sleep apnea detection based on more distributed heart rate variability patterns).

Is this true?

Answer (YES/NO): NO